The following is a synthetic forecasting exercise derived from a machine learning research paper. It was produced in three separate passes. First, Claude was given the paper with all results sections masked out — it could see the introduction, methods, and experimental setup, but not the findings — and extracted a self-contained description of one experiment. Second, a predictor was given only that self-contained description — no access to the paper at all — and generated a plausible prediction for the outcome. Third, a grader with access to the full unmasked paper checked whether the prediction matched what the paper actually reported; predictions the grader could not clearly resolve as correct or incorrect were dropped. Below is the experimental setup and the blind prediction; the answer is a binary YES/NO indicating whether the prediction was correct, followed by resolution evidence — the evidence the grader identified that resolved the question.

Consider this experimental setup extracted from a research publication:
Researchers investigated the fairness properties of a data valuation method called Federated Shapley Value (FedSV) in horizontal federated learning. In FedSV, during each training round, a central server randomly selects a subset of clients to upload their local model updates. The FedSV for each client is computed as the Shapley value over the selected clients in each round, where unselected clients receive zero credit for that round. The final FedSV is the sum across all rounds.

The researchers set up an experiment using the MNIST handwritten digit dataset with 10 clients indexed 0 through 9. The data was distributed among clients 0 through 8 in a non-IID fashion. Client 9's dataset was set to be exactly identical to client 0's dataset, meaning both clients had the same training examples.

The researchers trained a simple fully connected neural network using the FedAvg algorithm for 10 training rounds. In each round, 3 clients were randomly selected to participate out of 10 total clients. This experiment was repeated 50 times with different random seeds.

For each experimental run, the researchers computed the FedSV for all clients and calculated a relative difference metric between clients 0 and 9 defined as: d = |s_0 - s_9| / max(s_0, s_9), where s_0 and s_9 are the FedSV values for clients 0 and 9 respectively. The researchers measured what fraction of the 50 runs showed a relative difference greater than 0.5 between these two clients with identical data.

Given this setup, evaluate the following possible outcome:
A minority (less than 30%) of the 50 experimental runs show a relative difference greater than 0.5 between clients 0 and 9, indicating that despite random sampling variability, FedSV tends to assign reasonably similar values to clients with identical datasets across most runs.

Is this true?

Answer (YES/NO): NO